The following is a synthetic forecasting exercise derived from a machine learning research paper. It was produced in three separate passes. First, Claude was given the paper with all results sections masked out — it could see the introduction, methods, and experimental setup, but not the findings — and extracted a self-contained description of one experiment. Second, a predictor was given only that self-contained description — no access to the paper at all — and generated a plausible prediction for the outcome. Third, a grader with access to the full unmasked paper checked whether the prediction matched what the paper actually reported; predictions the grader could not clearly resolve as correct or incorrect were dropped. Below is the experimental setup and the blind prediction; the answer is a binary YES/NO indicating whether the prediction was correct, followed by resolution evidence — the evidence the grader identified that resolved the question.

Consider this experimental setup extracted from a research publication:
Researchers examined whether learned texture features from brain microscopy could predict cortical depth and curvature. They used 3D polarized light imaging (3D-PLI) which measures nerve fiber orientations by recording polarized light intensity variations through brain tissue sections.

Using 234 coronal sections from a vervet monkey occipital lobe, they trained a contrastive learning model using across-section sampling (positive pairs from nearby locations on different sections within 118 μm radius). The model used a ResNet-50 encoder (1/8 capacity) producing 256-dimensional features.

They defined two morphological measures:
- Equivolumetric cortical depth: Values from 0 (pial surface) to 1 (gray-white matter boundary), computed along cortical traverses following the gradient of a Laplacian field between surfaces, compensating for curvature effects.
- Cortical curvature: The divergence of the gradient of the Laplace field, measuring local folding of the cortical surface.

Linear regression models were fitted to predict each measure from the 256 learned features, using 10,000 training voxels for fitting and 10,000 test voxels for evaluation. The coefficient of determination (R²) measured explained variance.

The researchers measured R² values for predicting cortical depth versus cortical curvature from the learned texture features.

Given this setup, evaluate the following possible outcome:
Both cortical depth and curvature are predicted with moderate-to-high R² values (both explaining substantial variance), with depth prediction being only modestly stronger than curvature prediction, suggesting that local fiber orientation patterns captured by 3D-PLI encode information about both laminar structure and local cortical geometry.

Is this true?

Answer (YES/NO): NO